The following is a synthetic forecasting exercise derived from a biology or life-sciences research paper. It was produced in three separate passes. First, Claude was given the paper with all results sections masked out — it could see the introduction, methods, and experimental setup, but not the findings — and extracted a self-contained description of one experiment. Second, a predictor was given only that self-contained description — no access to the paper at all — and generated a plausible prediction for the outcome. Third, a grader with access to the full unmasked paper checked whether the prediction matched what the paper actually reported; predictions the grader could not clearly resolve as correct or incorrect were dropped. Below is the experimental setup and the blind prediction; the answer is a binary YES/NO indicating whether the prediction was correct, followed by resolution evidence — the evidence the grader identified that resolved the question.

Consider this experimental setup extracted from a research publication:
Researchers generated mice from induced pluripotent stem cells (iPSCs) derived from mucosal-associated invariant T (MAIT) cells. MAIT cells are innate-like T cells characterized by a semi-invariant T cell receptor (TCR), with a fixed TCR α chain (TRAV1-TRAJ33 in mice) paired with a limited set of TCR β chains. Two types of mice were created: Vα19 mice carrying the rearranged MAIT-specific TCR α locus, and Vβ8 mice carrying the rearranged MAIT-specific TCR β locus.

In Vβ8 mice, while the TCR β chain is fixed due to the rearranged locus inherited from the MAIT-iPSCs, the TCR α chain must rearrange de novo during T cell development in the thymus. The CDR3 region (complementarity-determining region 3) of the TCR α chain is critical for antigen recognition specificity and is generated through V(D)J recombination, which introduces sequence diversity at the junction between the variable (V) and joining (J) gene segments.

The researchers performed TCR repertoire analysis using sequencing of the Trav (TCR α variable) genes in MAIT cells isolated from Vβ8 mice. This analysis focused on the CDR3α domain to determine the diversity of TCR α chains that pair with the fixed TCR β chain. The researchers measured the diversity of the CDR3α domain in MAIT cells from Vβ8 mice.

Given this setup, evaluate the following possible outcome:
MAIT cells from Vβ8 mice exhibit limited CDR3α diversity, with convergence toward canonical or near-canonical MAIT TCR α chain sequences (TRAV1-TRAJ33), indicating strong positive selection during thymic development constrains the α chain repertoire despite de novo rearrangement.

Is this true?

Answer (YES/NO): NO